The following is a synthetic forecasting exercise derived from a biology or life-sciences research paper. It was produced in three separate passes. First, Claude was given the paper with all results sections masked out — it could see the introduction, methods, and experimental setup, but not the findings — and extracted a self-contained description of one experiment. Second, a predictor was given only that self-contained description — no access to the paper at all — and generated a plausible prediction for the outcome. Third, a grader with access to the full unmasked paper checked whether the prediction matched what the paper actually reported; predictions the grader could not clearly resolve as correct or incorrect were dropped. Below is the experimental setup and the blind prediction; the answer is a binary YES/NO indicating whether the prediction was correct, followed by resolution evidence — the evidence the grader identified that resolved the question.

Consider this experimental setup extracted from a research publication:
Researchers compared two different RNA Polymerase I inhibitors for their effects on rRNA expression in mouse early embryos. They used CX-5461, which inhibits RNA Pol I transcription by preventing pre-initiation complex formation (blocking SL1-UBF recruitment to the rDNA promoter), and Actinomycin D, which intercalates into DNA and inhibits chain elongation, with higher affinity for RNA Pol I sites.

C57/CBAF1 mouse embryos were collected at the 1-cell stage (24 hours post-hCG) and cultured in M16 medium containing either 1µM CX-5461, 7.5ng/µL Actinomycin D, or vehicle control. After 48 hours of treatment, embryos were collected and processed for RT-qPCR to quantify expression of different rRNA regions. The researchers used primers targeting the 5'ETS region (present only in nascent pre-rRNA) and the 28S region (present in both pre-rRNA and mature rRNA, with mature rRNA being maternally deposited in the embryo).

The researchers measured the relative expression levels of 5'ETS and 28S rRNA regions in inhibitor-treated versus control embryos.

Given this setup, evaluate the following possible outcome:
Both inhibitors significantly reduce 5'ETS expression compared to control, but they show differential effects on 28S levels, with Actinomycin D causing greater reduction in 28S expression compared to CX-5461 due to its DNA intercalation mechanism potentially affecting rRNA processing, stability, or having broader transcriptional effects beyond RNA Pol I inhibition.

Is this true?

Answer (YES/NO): NO